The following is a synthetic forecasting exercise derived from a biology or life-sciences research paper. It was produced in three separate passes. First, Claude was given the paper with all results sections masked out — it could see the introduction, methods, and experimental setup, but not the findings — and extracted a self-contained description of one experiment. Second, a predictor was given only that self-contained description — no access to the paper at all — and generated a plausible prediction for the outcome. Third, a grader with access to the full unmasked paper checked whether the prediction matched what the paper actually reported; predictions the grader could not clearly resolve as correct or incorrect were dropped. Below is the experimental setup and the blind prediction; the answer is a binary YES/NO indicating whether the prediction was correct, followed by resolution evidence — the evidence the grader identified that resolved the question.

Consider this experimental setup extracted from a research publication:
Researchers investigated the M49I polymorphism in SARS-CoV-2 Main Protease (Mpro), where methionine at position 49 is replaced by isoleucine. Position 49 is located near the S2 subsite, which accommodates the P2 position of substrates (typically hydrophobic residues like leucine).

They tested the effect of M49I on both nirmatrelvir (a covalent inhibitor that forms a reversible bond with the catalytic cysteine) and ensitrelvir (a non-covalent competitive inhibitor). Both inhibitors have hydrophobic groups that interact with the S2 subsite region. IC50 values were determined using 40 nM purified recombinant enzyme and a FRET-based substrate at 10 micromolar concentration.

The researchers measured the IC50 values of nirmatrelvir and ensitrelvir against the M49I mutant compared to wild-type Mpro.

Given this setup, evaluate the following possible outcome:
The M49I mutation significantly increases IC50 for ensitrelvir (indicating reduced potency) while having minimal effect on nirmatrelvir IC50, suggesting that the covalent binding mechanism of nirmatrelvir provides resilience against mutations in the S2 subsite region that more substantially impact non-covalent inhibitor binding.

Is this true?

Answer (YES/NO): YES